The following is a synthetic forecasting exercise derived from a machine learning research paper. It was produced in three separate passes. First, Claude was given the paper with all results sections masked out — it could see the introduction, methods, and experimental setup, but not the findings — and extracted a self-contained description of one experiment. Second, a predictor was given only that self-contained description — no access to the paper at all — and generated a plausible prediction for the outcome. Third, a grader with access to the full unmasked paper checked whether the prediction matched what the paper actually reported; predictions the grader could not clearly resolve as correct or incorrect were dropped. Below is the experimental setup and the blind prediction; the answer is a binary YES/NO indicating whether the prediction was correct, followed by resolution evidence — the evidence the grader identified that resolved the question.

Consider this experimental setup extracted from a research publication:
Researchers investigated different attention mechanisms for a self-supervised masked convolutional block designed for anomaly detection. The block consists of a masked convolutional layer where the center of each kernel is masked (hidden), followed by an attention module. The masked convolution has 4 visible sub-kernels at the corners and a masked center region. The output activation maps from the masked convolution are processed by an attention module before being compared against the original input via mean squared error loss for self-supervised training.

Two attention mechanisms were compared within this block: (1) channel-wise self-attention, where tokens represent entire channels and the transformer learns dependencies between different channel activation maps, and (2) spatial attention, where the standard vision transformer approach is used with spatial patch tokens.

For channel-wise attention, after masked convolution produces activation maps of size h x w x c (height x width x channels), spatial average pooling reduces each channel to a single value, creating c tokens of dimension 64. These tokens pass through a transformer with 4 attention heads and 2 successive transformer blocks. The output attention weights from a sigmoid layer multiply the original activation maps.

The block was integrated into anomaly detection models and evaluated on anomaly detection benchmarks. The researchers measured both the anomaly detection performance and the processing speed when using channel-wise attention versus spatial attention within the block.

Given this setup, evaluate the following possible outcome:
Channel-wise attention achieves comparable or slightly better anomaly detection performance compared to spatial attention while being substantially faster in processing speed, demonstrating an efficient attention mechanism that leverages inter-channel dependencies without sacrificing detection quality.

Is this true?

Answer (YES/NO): NO